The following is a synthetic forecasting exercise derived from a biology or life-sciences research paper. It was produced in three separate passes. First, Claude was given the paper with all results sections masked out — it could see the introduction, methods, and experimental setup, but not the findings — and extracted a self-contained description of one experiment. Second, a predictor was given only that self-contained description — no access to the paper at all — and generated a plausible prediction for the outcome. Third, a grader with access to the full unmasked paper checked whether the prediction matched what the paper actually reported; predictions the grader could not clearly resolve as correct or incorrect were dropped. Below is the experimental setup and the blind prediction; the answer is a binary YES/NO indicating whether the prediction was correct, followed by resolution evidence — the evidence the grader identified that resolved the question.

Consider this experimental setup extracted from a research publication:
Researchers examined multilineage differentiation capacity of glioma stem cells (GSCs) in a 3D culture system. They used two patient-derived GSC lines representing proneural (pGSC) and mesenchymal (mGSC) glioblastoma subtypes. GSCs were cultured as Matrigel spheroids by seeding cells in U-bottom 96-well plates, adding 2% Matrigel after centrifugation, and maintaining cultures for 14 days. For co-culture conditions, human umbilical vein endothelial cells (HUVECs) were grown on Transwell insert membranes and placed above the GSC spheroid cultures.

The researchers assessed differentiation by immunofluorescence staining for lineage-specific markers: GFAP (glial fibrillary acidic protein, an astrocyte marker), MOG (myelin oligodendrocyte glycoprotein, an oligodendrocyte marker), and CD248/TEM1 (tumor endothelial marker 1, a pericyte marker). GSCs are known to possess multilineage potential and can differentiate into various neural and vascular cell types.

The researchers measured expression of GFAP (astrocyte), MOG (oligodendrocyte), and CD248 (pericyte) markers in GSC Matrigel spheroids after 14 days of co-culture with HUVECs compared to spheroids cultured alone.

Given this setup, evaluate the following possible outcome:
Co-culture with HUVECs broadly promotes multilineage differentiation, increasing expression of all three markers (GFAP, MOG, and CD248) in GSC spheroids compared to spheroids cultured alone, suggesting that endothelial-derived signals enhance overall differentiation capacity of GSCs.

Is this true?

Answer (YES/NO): YES